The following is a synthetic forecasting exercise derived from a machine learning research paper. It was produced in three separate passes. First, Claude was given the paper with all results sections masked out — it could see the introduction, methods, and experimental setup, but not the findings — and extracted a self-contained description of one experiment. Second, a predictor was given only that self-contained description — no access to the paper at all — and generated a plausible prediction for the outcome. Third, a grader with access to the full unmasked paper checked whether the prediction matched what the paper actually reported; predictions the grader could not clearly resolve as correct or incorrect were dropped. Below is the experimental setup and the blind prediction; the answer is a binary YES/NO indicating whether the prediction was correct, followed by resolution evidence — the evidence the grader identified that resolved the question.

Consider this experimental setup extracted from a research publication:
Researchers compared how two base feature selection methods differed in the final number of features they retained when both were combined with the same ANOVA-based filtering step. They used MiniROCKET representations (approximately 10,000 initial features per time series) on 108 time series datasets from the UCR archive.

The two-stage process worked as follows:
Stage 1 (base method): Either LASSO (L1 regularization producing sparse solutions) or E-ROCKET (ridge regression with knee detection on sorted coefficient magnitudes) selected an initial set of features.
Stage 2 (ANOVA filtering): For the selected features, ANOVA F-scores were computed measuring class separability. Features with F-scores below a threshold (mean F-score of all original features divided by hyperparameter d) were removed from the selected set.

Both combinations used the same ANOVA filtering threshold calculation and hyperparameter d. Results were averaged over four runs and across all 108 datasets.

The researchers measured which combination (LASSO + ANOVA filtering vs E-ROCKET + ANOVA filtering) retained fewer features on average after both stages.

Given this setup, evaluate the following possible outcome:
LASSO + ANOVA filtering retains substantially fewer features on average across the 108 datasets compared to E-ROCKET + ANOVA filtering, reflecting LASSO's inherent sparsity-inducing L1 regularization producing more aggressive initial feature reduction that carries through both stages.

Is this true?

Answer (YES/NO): YES